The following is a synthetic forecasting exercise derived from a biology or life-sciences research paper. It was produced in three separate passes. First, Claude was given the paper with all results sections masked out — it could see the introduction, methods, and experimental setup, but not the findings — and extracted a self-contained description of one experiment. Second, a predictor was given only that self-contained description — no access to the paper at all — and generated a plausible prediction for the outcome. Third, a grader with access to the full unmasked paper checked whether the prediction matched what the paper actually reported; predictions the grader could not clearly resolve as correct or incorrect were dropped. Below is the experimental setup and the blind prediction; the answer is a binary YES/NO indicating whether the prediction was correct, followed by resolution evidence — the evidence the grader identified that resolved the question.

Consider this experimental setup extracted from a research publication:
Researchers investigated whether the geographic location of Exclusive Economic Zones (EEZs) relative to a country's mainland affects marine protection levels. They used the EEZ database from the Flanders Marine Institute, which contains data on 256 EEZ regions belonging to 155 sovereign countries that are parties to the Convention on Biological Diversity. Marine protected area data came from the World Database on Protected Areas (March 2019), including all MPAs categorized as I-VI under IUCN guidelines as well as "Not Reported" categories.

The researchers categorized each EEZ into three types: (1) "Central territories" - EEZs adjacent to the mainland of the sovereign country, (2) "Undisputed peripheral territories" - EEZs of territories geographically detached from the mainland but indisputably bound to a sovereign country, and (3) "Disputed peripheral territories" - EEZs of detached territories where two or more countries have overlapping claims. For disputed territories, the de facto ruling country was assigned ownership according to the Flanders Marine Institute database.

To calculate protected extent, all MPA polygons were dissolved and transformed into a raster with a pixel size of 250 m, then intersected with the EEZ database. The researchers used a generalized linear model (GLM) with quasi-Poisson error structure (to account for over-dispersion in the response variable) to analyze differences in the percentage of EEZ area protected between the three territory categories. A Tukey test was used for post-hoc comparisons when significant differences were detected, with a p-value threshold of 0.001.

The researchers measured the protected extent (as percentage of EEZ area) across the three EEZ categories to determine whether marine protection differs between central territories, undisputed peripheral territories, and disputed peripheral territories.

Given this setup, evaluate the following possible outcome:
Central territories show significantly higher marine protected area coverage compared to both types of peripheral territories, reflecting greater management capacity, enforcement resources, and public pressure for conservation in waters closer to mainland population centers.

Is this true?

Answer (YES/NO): NO